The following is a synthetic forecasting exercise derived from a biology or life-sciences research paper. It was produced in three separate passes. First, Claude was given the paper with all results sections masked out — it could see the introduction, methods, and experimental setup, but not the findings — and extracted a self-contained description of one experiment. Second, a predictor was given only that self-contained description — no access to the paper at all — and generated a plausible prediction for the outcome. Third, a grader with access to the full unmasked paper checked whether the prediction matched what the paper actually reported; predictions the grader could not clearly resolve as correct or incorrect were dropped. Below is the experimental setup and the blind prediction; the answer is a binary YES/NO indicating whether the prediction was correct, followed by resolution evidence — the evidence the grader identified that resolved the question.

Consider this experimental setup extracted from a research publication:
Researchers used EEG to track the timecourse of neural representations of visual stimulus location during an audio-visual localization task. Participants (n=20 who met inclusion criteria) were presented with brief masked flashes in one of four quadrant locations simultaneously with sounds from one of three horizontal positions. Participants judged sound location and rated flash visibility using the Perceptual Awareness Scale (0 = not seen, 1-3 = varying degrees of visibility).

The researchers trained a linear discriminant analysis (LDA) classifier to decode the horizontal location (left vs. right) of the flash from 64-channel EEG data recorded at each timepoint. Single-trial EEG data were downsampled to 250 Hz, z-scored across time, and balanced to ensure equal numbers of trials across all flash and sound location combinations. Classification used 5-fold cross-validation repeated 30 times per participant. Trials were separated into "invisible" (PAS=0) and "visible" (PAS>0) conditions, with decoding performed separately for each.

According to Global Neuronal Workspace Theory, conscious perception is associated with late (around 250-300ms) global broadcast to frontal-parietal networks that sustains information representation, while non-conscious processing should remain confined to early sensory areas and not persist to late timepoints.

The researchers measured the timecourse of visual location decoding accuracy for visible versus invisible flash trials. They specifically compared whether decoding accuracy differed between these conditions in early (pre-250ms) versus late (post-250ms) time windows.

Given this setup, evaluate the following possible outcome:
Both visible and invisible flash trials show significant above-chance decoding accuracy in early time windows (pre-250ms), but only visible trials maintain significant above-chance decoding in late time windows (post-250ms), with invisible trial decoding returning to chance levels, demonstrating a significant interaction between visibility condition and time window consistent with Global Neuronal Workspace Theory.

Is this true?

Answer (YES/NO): YES